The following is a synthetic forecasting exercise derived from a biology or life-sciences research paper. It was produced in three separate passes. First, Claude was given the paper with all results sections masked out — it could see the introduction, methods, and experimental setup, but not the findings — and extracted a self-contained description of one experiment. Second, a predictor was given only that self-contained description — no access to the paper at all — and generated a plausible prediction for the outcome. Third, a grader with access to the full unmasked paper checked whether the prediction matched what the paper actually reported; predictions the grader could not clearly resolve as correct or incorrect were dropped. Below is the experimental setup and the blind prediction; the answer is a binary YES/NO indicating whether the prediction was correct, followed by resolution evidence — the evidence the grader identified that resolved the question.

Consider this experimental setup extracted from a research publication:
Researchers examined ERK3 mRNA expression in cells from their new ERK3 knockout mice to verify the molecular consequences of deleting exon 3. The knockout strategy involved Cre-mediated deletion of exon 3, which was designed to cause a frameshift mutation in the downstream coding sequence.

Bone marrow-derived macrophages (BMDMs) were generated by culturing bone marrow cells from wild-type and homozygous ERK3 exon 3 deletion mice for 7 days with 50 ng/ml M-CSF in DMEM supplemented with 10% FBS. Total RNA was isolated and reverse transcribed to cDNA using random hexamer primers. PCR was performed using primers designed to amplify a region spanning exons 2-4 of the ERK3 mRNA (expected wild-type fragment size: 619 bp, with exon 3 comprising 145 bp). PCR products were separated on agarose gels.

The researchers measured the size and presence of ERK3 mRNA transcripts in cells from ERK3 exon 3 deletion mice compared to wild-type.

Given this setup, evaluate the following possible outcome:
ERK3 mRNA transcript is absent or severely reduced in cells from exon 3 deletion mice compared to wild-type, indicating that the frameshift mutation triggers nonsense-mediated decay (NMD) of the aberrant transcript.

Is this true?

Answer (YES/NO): NO